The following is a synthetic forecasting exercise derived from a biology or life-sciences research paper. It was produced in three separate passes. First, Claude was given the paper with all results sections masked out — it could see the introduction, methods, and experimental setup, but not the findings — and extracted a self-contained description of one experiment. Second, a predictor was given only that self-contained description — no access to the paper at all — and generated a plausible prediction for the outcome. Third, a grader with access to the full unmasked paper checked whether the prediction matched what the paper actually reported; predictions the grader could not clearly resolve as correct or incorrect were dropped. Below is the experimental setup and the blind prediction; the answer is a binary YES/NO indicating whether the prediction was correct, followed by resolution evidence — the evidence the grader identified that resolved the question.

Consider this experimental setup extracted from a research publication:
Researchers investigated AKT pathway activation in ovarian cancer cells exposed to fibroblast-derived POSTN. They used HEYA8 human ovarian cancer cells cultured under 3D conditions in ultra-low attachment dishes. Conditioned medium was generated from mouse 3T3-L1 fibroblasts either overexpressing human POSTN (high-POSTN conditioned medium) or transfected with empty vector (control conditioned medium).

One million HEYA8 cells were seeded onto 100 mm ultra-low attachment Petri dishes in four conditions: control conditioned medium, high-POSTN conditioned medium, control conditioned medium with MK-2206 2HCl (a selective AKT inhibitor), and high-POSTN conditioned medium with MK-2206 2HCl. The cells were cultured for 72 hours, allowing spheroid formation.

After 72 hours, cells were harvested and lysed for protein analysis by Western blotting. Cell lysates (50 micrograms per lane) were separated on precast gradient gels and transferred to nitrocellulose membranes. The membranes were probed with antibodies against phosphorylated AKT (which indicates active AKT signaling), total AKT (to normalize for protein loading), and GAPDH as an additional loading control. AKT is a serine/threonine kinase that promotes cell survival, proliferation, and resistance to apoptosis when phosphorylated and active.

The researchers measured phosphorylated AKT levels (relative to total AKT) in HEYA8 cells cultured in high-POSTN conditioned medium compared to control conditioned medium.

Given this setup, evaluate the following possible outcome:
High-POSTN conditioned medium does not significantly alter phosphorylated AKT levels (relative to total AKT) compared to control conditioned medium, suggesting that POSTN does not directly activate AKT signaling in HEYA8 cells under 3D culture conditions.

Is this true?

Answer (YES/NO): NO